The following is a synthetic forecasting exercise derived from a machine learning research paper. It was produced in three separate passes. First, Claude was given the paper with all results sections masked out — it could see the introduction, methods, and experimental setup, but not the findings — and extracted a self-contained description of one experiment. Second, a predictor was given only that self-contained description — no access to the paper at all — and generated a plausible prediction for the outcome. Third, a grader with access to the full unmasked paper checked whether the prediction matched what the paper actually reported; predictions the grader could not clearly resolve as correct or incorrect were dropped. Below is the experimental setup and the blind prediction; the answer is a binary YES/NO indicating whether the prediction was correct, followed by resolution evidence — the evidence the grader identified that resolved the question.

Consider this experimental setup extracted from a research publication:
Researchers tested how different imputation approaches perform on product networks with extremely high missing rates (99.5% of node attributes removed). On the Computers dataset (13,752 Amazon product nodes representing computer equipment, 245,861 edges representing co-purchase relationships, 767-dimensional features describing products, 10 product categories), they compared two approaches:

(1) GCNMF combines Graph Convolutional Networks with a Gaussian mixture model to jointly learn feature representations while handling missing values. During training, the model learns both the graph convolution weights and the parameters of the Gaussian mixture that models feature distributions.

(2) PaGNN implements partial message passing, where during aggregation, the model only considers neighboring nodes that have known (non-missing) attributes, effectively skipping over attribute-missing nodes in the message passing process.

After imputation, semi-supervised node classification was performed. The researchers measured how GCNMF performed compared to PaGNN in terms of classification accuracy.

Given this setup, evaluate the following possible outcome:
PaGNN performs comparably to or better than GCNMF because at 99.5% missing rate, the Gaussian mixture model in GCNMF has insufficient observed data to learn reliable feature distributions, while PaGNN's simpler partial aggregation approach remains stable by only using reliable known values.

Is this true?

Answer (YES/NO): YES